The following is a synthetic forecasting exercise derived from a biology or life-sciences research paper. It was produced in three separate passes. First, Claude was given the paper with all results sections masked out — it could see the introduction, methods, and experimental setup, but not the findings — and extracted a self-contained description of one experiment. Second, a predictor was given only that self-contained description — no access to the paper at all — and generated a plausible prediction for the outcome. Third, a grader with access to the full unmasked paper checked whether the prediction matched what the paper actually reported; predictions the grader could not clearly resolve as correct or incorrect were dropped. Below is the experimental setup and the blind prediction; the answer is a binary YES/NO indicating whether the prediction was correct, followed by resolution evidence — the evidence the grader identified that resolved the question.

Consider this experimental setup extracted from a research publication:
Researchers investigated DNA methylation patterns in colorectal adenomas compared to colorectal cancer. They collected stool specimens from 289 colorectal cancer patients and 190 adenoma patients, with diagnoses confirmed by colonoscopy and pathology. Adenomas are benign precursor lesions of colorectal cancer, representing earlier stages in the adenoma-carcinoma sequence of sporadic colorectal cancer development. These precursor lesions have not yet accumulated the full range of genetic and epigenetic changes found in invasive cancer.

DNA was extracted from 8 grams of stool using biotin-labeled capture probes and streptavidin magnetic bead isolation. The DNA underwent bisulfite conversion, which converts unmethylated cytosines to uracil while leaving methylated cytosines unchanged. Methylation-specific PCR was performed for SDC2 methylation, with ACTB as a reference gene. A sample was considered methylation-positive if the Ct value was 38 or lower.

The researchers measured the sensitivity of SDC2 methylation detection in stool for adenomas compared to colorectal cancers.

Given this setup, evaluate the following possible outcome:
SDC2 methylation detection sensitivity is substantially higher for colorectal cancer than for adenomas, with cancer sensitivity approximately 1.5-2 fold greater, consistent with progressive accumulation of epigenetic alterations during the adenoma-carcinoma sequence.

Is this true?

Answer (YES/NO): YES